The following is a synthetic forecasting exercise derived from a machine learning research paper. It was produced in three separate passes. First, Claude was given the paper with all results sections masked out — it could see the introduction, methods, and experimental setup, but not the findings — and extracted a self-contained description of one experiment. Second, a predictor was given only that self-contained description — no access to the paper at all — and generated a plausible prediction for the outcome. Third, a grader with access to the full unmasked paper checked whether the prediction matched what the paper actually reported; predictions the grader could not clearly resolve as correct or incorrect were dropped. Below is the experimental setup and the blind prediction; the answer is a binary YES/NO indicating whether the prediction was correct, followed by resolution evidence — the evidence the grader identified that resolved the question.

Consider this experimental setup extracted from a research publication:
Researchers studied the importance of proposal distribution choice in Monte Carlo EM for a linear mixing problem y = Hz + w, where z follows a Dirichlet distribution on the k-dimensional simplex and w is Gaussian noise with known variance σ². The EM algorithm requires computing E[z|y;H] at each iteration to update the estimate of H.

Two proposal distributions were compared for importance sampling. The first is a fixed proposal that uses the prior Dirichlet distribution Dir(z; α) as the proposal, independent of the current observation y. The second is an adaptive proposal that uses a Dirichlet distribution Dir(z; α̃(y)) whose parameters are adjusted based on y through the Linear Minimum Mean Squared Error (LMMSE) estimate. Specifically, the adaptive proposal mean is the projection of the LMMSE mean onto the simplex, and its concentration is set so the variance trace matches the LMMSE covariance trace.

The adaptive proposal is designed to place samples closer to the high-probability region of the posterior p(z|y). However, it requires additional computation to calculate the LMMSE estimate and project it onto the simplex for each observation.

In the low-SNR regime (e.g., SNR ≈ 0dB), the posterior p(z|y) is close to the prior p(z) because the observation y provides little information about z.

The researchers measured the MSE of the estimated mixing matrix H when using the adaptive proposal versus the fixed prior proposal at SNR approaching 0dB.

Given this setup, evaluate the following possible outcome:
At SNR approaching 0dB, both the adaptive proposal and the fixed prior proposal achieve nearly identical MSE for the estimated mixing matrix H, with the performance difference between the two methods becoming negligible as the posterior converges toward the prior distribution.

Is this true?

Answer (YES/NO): YES